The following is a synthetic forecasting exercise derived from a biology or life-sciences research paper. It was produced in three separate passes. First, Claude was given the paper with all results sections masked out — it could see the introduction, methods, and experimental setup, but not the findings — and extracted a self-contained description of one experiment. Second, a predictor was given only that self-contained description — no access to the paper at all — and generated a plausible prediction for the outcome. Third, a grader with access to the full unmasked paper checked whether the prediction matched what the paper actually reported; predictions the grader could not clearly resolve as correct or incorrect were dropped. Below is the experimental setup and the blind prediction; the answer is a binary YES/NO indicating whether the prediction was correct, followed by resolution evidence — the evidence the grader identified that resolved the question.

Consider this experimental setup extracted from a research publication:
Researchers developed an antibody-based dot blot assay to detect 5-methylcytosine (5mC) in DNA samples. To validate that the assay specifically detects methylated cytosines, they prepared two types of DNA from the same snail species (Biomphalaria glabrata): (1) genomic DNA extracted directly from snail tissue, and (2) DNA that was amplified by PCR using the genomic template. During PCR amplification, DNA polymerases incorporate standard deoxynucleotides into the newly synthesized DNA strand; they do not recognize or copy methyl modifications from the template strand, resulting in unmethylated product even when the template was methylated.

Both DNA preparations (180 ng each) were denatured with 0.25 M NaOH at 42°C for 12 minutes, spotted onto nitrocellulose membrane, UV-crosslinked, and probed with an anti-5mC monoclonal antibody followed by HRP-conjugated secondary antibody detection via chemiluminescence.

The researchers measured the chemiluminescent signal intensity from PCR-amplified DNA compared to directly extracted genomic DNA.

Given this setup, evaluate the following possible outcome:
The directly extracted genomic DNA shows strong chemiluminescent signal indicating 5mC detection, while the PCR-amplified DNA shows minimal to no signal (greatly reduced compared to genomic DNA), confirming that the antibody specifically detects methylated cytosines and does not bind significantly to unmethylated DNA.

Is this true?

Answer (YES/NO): YES